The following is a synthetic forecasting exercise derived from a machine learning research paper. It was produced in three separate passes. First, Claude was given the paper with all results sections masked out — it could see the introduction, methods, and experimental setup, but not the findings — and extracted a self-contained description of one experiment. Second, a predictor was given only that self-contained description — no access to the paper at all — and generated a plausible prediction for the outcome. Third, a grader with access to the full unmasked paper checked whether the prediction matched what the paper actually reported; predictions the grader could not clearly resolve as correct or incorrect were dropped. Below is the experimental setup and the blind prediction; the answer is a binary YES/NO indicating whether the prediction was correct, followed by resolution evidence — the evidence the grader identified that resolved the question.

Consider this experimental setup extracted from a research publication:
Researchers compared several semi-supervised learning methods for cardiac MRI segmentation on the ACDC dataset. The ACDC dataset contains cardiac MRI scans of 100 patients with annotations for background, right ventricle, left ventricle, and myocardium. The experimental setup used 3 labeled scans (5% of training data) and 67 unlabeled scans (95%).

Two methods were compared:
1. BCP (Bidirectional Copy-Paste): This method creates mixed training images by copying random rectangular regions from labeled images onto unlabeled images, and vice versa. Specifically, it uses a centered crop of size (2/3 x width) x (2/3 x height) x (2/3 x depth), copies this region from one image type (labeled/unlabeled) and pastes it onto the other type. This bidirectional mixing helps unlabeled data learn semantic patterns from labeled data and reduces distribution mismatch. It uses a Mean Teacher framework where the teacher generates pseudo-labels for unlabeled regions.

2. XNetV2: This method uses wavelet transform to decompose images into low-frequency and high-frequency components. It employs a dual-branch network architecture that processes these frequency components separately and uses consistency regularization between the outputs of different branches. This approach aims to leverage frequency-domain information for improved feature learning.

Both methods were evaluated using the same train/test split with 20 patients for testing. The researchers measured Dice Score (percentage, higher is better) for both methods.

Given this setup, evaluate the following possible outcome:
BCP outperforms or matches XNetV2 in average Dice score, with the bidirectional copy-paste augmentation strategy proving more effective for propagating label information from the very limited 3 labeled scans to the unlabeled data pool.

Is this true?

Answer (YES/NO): NO